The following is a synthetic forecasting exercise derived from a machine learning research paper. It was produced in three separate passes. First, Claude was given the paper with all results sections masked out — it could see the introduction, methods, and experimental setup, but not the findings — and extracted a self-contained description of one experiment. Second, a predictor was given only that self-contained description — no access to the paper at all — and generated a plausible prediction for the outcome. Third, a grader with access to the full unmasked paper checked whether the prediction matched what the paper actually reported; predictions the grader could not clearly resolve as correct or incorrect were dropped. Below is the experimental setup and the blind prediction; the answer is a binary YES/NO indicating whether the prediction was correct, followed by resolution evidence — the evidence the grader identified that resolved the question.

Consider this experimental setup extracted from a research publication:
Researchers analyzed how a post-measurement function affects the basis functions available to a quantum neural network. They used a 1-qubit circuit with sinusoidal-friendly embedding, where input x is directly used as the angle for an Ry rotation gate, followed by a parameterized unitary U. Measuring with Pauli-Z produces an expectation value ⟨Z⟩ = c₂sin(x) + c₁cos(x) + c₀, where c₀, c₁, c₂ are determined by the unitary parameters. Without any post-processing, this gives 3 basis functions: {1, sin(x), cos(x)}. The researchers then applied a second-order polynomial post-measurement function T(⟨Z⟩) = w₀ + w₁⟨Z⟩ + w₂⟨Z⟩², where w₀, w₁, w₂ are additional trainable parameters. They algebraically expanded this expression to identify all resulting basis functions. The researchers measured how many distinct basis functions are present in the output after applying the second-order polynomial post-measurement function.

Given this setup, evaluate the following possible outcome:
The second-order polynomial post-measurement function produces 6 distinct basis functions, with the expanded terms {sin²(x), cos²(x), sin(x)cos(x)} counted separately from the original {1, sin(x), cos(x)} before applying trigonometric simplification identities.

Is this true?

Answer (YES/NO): YES